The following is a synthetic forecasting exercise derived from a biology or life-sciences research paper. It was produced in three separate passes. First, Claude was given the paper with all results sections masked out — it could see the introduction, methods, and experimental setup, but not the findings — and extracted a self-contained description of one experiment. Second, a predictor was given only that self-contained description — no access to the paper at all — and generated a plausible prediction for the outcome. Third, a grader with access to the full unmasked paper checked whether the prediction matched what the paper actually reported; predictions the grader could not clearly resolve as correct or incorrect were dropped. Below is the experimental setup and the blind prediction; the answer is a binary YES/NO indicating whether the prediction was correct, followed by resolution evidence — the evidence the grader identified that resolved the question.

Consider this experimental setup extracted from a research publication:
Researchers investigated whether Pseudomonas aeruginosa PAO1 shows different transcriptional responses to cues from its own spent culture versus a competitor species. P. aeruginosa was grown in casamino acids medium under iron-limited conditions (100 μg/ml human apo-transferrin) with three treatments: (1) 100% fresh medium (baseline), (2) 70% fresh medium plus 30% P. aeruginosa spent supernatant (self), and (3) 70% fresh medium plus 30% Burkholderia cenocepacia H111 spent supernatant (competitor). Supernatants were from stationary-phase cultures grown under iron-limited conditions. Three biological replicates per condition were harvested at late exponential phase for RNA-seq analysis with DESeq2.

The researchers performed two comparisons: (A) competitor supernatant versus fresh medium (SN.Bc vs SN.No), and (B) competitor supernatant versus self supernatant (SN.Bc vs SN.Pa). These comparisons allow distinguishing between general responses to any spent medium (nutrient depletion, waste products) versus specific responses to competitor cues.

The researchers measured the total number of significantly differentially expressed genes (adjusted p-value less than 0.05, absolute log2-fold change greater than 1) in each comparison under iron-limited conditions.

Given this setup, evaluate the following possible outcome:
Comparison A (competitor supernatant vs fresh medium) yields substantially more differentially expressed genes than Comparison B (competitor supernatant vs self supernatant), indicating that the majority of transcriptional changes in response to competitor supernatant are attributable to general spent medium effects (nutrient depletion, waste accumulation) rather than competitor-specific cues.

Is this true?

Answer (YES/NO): YES